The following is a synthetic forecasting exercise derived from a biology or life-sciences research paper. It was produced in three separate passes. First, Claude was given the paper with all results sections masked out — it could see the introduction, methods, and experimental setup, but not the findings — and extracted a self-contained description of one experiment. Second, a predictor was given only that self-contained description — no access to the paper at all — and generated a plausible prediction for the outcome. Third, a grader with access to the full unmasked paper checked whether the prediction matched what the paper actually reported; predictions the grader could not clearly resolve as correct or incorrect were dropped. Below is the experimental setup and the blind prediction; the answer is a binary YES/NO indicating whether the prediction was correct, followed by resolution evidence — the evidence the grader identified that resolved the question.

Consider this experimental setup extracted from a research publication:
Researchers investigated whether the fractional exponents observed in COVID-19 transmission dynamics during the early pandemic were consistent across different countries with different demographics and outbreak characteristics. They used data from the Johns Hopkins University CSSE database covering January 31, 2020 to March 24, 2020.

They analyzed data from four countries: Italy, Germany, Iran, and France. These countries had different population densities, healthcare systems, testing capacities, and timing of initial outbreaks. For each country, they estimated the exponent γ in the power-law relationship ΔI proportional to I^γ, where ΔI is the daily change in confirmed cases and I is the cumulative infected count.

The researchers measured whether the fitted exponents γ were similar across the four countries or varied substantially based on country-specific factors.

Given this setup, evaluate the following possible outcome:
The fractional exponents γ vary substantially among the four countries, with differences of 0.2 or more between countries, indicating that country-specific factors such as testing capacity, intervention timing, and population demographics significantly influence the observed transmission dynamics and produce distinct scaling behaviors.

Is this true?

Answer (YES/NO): NO